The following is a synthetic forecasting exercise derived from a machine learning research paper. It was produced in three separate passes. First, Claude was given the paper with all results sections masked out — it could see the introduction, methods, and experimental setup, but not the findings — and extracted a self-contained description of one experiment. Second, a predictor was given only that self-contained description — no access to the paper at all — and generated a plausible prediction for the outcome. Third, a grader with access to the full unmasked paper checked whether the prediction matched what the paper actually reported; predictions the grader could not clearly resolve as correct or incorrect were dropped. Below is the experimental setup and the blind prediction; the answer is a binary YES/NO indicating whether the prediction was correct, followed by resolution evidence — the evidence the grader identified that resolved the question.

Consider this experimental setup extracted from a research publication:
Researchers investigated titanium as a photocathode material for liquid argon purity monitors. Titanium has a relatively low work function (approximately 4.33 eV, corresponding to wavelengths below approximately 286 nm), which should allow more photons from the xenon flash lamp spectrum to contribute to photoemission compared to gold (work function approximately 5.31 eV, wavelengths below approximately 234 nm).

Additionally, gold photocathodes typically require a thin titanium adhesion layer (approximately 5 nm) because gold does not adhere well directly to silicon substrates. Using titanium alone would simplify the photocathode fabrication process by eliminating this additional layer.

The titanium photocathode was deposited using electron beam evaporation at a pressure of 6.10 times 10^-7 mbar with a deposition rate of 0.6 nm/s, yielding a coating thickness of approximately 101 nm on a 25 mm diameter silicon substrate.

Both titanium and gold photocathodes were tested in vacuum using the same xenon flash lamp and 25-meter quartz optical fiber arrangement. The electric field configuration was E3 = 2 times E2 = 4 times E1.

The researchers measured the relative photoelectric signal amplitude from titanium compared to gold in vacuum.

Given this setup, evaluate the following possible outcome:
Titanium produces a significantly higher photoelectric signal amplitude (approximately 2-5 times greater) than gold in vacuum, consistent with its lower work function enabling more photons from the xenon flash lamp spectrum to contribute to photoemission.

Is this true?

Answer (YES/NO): NO